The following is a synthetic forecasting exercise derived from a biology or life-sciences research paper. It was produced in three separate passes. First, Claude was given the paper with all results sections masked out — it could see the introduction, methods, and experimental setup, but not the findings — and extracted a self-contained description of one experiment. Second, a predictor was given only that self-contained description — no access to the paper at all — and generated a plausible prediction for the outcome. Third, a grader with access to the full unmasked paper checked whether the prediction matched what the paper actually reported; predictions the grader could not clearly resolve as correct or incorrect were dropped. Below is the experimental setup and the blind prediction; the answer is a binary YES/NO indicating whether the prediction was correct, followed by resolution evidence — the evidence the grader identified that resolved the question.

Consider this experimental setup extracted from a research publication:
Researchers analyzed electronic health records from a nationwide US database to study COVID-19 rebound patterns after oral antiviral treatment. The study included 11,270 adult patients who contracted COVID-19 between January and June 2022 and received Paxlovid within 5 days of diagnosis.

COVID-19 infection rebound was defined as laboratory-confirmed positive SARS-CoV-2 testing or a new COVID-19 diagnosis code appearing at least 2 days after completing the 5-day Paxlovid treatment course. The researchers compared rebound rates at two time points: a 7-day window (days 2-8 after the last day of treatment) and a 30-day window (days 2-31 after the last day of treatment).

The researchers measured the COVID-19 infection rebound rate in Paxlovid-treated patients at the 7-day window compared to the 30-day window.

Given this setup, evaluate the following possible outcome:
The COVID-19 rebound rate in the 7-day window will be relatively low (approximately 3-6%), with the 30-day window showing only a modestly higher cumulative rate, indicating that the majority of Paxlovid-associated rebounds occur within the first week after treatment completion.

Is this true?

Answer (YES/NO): YES